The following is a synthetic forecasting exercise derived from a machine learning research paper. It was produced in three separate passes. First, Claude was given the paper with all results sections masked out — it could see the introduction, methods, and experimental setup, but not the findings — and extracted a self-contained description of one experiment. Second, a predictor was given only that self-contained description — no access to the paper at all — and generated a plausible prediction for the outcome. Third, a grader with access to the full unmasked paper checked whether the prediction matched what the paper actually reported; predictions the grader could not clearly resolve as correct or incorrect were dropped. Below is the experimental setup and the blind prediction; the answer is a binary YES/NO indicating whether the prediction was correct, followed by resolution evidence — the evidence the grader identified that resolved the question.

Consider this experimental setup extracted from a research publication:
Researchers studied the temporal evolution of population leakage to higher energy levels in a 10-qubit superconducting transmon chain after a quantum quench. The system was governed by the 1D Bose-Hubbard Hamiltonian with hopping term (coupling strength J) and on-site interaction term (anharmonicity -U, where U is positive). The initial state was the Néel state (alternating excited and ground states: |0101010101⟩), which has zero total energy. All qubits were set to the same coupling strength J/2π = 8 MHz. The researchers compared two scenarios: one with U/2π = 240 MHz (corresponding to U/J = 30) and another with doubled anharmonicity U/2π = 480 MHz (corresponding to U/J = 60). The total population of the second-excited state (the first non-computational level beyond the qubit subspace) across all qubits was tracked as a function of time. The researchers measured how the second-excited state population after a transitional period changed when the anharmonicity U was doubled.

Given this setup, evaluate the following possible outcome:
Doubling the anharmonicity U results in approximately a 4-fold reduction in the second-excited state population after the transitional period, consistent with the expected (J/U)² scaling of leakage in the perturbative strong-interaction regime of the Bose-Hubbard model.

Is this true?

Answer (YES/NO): YES